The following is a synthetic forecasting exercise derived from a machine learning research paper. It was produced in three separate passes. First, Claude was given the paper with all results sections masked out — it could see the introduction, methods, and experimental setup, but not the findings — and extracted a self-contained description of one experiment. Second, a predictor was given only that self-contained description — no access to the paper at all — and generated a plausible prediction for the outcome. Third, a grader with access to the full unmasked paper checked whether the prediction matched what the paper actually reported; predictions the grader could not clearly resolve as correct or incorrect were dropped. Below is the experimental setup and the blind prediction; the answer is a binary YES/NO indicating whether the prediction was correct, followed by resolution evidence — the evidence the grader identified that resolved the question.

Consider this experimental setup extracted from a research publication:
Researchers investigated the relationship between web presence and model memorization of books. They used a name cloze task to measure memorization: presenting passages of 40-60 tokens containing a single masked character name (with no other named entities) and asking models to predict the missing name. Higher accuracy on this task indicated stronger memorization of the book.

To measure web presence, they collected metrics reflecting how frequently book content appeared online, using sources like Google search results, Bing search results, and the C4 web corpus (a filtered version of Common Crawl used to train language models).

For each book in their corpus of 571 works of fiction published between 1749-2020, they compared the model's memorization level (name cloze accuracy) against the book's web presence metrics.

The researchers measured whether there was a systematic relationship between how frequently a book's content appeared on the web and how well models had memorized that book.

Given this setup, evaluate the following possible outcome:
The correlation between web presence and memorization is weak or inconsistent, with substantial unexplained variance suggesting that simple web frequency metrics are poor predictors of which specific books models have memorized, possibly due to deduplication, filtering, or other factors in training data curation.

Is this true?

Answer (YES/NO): NO